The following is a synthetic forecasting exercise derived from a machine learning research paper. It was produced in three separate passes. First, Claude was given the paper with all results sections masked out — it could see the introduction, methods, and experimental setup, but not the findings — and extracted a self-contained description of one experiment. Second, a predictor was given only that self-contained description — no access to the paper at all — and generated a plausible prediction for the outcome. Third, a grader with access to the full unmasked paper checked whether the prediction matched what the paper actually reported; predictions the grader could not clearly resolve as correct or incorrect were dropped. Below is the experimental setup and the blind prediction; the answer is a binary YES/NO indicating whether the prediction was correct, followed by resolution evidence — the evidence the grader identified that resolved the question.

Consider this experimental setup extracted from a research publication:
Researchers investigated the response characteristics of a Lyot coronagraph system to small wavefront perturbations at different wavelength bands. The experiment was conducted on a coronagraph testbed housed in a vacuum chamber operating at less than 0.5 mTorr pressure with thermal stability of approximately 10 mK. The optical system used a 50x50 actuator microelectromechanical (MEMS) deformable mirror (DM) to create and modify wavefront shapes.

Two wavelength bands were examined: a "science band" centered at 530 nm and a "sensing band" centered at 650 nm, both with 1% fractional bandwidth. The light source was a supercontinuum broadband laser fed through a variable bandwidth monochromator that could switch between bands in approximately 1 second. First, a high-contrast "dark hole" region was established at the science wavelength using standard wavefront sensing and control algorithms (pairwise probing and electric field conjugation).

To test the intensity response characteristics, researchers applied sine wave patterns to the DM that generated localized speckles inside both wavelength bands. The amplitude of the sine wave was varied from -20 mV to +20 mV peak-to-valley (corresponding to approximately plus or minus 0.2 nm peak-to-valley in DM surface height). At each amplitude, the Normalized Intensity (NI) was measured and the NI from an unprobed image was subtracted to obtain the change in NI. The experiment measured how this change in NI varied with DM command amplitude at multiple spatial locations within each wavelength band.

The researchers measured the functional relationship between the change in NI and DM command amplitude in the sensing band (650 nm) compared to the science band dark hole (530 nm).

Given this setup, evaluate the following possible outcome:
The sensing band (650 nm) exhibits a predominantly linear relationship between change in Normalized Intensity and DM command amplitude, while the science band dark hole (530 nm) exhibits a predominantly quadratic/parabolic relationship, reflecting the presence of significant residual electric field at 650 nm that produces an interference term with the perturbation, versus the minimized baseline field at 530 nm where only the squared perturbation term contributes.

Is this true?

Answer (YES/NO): YES